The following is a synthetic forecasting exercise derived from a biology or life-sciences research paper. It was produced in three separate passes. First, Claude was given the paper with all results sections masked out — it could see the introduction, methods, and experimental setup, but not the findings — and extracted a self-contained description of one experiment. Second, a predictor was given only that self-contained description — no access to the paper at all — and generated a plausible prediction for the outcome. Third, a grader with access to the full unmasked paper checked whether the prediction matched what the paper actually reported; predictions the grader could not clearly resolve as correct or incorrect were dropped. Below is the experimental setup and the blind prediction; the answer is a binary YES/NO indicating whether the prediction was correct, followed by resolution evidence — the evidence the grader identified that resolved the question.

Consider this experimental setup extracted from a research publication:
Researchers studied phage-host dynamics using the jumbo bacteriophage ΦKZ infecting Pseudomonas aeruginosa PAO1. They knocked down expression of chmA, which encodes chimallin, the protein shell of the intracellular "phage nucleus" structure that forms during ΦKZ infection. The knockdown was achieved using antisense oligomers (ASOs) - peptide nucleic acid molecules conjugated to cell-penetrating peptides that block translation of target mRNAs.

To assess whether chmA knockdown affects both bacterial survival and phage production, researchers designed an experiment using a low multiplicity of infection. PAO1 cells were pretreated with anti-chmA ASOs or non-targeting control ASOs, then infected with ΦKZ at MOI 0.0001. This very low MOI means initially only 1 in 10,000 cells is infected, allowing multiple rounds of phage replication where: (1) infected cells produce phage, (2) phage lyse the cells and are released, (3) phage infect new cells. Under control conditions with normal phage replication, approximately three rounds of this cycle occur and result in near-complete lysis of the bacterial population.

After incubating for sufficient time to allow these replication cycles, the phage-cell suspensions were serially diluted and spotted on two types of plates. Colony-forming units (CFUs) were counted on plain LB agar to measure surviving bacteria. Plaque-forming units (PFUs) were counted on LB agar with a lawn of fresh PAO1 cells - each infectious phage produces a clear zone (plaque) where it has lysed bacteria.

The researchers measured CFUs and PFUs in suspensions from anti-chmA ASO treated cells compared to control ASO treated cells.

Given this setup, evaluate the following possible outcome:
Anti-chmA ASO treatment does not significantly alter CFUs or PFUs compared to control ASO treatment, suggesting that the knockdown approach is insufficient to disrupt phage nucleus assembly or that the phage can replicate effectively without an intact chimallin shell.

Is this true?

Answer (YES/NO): NO